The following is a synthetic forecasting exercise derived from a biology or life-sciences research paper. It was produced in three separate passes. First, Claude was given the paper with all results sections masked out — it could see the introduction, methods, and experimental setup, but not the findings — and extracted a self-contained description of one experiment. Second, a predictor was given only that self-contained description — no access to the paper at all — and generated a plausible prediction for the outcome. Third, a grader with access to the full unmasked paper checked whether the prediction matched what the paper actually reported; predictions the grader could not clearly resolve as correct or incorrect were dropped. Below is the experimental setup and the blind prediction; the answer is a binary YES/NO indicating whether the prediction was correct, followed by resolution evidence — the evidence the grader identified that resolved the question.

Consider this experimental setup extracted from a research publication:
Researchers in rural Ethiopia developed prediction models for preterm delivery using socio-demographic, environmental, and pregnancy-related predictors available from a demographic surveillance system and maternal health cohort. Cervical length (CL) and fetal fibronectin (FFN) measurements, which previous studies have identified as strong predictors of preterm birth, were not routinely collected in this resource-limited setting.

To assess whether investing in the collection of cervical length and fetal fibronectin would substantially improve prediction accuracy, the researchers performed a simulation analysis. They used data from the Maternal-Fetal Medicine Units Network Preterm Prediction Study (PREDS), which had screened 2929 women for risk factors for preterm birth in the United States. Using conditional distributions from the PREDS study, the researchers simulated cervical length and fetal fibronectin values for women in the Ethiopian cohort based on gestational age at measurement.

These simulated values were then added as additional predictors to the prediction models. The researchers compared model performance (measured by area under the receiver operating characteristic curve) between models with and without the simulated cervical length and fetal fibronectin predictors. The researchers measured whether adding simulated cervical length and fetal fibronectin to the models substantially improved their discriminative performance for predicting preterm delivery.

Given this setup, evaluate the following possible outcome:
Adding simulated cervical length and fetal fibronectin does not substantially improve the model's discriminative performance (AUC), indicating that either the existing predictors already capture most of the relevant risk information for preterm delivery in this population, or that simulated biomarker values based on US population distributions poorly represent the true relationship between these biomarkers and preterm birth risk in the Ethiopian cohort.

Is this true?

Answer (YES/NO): YES